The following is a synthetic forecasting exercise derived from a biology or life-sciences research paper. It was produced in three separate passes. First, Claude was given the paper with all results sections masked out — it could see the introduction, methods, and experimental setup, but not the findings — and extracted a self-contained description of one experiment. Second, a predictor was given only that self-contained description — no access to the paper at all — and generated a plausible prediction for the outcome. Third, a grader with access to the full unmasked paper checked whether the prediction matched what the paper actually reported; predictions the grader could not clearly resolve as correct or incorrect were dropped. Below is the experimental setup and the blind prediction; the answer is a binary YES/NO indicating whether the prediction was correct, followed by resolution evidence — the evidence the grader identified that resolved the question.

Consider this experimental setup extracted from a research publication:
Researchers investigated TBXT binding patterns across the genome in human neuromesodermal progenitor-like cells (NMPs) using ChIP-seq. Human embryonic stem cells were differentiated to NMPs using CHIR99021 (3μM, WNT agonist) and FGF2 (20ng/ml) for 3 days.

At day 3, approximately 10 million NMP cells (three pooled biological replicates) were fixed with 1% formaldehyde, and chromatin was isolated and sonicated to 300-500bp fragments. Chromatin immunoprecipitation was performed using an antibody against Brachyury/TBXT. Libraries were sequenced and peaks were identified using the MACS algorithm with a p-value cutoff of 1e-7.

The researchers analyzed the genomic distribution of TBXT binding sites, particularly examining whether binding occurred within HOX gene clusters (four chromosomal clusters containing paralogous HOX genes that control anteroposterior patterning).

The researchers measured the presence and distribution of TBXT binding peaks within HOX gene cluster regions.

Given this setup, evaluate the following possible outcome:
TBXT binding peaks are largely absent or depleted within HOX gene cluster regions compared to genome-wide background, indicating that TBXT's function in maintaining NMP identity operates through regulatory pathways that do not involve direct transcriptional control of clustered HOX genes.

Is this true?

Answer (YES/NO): NO